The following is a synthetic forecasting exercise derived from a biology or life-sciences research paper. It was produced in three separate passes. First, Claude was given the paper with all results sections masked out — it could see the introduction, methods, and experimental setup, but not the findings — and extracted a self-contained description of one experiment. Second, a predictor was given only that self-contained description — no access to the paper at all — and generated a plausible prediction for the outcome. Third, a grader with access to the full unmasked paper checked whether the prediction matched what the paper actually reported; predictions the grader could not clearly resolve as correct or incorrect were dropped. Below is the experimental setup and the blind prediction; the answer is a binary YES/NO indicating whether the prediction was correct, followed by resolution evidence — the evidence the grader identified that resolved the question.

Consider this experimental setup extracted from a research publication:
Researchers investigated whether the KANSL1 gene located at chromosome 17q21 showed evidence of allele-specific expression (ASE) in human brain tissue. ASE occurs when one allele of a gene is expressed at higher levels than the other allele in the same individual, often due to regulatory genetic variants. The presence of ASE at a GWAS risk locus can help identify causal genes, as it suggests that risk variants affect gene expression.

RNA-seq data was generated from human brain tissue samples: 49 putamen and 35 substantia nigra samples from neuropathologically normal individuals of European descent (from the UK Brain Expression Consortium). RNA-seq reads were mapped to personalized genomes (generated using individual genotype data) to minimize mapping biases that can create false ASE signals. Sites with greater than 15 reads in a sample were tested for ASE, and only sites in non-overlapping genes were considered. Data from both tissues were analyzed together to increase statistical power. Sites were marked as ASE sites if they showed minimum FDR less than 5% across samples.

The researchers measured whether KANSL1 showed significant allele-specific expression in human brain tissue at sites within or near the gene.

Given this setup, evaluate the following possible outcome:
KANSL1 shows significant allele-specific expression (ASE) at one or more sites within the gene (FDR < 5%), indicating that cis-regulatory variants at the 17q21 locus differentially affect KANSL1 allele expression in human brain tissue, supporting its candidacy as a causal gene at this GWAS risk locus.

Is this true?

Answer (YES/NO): YES